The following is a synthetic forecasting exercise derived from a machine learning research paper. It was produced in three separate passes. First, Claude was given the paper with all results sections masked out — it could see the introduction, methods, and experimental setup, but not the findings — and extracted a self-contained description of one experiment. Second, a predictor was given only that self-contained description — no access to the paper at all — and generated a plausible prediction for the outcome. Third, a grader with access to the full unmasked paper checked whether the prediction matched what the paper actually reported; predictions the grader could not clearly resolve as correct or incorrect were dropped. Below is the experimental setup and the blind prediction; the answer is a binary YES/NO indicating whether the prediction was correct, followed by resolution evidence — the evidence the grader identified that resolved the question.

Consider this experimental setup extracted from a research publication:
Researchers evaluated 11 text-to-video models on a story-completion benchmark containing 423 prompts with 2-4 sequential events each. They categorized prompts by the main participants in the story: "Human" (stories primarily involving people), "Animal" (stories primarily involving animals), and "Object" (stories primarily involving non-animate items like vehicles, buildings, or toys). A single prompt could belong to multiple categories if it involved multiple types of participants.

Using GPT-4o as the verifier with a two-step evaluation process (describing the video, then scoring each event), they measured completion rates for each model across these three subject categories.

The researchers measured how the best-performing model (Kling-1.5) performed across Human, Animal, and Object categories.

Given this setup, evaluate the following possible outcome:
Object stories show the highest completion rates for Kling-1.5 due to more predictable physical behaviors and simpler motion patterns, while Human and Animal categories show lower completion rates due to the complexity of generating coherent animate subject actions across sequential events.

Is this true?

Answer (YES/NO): NO